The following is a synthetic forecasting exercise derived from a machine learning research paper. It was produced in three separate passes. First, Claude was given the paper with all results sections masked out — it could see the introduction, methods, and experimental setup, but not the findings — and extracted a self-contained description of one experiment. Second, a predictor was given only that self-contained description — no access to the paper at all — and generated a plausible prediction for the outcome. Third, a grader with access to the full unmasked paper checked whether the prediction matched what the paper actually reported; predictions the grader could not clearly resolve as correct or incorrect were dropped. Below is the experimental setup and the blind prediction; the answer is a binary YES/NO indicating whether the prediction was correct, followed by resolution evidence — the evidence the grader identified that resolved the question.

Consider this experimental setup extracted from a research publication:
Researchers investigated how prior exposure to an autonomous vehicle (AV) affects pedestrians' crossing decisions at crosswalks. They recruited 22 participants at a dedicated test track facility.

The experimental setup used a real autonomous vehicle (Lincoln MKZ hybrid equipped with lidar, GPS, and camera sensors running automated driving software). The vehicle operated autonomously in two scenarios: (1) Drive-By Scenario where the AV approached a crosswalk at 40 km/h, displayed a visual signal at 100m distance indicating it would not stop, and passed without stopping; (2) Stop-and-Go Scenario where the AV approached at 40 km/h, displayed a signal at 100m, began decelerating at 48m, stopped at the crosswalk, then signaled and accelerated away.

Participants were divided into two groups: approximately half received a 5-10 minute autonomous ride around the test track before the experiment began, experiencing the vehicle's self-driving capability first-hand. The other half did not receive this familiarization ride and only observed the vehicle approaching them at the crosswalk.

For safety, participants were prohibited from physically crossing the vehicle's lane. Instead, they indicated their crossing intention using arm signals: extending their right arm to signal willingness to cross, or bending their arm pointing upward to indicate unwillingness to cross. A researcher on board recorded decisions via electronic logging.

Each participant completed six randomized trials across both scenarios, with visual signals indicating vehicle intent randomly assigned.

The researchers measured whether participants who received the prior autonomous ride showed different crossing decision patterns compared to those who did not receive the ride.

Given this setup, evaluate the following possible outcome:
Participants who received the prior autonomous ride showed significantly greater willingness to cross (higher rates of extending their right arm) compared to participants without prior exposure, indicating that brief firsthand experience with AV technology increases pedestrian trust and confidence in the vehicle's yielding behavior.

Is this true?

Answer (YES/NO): YES